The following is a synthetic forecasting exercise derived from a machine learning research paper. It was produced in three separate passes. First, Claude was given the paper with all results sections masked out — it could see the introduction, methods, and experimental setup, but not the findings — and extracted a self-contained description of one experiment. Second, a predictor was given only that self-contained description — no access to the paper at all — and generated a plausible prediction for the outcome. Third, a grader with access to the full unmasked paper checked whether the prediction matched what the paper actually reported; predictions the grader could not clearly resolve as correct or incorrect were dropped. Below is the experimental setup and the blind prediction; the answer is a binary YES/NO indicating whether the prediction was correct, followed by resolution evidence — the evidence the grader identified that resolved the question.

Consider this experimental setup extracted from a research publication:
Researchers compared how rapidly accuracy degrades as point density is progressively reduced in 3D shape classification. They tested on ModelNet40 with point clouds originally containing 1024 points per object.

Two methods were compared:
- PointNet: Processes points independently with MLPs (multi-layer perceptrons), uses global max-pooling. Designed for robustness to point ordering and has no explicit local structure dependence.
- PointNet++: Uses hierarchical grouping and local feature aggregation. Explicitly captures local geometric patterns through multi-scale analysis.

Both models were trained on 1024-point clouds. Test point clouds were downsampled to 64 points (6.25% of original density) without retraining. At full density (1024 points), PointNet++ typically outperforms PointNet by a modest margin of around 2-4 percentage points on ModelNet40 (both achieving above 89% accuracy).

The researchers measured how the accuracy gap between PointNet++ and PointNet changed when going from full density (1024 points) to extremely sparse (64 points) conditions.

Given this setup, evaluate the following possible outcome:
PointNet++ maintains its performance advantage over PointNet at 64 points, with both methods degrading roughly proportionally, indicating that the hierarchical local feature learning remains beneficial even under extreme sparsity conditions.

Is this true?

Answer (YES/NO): NO